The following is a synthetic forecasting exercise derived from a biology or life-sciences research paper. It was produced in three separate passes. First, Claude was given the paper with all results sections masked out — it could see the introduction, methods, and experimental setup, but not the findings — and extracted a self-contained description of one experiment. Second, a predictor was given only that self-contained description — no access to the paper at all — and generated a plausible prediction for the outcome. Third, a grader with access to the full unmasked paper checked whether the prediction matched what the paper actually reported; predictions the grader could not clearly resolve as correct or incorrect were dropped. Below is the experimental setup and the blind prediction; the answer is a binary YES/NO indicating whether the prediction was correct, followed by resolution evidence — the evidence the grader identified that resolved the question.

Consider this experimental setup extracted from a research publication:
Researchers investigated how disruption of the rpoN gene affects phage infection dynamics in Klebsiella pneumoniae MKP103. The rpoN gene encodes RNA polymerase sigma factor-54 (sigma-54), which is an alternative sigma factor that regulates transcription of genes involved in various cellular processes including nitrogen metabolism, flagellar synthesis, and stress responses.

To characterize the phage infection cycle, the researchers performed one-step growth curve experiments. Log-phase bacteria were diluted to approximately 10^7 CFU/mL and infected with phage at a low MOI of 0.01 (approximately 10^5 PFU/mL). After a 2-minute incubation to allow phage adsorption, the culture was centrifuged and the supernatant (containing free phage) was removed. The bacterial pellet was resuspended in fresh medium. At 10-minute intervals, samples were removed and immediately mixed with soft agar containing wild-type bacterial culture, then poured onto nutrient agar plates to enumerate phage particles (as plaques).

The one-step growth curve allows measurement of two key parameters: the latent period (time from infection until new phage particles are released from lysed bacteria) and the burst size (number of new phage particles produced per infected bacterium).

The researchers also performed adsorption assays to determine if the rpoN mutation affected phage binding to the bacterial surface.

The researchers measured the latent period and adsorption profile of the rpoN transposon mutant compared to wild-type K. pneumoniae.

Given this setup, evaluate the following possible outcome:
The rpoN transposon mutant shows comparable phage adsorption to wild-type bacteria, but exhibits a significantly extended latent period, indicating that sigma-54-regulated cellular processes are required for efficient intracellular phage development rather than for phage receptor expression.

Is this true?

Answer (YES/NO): YES